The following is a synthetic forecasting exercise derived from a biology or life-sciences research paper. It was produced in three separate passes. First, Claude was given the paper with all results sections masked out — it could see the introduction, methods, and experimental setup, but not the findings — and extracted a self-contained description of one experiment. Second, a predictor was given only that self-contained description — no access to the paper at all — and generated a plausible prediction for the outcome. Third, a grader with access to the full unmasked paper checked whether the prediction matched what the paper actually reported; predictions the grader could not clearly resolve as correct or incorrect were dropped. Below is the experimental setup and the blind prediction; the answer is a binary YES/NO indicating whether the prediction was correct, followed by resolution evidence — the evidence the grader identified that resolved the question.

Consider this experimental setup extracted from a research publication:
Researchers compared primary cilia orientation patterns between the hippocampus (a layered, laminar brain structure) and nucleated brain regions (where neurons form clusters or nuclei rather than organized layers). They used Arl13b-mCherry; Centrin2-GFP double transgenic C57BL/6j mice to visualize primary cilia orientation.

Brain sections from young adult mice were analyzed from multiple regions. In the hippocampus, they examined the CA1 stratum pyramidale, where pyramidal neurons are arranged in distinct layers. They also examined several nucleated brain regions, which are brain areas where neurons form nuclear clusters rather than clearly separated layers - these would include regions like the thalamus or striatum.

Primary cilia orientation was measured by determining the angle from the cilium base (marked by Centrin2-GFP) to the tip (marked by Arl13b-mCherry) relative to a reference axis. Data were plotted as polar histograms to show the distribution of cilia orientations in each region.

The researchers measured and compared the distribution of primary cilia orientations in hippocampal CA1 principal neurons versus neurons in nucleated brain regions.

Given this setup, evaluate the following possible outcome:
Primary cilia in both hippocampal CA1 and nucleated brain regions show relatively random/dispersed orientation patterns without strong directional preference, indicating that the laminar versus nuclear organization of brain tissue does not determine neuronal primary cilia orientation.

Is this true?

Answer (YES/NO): NO